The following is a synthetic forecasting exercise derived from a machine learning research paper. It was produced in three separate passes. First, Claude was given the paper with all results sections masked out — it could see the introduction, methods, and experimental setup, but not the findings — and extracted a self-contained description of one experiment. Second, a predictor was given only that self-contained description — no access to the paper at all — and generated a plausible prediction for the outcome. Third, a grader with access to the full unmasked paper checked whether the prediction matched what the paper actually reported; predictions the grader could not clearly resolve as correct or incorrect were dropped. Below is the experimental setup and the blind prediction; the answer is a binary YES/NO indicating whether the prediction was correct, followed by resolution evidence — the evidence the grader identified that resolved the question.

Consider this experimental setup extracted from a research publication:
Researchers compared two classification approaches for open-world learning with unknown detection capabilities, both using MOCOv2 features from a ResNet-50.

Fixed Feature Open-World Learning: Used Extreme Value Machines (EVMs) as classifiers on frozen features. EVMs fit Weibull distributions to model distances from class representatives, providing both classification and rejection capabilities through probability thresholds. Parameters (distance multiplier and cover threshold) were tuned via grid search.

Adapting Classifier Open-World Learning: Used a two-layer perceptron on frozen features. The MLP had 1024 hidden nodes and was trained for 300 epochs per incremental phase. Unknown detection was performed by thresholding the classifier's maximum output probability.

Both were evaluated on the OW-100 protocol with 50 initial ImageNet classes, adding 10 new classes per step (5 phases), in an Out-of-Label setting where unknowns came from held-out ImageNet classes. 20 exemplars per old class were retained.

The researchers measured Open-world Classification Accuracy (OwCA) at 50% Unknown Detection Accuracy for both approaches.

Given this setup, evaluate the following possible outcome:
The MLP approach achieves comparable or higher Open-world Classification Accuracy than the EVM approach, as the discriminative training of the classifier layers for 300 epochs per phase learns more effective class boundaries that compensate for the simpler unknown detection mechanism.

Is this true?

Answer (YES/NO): YES